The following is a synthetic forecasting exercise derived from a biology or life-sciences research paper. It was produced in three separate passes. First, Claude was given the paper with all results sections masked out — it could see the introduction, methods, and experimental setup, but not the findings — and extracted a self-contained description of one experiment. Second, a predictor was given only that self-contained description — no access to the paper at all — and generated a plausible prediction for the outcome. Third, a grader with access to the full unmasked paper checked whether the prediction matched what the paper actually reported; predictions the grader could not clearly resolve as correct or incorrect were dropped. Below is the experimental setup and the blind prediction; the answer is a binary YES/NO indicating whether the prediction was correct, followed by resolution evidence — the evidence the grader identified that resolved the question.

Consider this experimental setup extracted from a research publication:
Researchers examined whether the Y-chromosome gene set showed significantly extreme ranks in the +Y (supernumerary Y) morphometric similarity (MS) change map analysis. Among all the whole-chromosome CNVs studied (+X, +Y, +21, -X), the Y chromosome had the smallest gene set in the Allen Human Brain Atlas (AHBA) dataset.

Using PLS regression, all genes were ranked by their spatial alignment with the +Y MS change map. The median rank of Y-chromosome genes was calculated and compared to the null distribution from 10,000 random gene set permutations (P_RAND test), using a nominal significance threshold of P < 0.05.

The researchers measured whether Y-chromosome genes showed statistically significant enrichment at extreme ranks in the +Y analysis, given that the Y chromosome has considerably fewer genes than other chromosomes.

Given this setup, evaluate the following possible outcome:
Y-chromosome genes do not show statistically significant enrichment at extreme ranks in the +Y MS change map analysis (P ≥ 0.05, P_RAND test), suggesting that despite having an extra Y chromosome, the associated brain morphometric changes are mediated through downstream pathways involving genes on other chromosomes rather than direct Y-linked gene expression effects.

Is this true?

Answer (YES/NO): NO